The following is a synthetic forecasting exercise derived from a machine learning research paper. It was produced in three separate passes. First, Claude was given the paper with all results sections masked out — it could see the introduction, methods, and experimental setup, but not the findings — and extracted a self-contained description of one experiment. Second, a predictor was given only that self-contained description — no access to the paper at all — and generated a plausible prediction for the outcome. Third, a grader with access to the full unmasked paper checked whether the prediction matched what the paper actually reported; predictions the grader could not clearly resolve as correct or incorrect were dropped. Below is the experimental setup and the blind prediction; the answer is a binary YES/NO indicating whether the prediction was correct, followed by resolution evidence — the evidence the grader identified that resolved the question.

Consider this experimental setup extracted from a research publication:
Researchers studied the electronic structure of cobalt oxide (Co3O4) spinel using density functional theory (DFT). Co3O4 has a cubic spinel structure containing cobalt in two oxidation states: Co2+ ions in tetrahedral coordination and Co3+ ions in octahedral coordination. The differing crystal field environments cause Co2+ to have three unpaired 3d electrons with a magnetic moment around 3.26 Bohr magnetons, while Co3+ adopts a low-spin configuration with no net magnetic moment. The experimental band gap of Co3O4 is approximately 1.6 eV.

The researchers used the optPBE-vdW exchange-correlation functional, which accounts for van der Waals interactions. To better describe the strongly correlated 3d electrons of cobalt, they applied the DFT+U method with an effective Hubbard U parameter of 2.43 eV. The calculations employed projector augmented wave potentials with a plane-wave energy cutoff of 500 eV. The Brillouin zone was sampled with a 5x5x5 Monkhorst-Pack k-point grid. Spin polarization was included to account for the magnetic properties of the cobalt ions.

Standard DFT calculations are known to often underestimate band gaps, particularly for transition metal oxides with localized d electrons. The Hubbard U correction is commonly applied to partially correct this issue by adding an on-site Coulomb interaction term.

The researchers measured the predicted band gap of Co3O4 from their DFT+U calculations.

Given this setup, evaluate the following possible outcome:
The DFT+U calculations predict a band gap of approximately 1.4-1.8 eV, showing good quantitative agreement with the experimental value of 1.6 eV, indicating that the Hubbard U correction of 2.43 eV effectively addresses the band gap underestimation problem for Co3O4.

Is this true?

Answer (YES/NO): YES